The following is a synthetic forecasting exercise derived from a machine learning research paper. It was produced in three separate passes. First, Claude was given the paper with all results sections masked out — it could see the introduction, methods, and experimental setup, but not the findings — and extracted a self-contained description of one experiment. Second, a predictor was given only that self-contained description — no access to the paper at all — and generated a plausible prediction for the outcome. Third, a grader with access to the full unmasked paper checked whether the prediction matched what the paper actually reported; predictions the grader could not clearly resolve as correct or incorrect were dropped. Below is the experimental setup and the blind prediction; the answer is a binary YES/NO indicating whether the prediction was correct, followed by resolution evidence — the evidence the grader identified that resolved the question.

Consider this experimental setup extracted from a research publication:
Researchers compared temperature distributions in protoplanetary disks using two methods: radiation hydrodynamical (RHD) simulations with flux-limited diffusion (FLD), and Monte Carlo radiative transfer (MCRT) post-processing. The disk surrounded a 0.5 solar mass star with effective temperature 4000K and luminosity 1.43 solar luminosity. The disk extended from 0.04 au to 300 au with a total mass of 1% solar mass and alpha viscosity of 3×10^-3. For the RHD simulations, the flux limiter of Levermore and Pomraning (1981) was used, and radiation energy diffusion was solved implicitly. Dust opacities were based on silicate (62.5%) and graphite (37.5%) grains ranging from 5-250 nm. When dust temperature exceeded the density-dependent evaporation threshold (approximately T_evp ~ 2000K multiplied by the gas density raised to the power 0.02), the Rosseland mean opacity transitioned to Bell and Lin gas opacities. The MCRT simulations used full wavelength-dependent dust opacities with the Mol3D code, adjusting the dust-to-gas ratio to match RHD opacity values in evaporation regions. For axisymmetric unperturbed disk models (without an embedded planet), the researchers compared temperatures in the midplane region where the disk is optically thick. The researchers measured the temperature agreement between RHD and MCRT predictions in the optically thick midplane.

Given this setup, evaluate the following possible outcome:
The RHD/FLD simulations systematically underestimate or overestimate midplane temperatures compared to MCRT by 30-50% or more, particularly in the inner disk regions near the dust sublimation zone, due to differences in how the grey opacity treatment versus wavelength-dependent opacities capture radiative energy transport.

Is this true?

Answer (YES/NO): NO